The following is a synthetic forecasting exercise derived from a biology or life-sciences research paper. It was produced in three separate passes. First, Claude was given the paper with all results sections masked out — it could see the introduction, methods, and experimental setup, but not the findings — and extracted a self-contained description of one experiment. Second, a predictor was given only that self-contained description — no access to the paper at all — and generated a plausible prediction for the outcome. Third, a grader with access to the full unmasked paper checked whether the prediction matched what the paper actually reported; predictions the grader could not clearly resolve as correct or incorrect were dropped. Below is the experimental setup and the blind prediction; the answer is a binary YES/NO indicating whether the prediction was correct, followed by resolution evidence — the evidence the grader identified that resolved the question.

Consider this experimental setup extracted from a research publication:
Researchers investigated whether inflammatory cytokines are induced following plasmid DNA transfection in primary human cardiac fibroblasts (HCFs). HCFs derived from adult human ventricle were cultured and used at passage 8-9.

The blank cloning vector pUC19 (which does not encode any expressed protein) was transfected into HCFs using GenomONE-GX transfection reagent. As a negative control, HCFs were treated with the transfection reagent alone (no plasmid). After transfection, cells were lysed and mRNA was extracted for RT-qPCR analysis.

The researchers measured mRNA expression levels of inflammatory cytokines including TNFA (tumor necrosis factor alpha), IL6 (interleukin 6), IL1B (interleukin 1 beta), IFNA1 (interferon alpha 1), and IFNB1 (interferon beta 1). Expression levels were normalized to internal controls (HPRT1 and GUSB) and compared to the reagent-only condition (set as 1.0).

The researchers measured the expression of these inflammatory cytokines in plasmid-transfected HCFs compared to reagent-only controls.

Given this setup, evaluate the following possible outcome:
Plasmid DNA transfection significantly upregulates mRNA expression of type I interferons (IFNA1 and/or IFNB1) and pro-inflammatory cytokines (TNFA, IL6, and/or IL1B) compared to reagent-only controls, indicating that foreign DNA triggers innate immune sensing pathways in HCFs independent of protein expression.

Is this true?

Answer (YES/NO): YES